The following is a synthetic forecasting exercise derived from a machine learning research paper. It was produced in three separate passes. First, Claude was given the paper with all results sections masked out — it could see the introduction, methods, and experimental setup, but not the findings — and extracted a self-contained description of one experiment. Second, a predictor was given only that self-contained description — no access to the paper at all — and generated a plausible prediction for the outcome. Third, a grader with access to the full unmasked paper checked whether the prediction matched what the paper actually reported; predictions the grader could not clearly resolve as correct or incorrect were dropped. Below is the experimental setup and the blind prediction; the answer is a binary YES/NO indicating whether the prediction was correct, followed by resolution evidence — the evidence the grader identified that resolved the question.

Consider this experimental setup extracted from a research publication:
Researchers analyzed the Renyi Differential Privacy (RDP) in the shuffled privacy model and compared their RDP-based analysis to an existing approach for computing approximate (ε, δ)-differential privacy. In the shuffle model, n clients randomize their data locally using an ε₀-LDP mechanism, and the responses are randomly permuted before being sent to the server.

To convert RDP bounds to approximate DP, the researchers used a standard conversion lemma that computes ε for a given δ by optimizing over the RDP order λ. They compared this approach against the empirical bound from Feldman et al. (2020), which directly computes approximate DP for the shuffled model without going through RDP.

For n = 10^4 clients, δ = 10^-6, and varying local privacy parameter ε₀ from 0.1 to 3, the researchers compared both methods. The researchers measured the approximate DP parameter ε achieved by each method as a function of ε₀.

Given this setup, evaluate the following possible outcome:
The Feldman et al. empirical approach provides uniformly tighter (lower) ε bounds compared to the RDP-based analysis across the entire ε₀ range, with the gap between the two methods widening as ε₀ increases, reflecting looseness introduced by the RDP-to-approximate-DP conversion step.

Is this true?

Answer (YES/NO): NO